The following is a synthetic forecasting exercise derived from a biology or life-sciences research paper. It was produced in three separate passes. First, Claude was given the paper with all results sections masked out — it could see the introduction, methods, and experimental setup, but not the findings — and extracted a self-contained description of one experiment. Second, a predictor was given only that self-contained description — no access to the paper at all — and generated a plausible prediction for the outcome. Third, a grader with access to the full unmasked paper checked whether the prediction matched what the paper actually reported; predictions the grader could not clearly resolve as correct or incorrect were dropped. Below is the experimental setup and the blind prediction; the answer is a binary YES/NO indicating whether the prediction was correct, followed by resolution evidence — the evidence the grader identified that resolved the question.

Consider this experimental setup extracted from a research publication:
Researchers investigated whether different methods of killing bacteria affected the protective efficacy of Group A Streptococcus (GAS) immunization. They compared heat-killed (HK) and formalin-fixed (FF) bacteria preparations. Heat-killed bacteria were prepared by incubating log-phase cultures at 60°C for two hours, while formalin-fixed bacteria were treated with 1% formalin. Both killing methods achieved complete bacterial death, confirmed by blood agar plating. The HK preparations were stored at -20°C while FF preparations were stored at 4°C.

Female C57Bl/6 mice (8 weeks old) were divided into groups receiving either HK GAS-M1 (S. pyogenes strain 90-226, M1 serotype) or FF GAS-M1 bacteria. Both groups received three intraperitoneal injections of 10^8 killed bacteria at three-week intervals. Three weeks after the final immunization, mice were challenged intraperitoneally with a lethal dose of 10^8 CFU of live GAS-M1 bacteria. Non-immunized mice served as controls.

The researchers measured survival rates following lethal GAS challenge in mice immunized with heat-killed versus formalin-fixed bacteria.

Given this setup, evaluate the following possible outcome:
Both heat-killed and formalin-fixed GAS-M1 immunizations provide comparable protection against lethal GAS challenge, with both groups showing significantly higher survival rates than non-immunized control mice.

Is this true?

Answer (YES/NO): YES